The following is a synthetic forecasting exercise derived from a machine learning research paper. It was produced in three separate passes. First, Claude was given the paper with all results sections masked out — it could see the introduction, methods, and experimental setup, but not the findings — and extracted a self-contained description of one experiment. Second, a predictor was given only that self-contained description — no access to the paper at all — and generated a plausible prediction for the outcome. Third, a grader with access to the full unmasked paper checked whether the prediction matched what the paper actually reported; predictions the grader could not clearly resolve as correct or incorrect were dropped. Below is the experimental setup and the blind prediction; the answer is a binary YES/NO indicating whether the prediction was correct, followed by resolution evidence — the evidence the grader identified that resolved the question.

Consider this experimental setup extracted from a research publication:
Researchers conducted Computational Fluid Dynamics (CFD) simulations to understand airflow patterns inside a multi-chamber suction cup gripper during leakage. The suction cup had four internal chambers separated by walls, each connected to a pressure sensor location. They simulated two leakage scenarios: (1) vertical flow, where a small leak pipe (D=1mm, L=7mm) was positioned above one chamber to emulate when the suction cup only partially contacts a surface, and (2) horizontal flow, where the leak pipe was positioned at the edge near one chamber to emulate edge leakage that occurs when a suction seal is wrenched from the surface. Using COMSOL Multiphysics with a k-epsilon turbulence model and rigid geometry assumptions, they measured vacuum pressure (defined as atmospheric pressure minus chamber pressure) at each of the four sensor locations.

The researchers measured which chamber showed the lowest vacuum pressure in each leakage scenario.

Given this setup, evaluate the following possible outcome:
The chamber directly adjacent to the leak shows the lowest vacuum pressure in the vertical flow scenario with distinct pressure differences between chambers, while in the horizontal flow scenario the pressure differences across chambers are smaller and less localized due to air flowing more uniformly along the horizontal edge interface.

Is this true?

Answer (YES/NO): NO